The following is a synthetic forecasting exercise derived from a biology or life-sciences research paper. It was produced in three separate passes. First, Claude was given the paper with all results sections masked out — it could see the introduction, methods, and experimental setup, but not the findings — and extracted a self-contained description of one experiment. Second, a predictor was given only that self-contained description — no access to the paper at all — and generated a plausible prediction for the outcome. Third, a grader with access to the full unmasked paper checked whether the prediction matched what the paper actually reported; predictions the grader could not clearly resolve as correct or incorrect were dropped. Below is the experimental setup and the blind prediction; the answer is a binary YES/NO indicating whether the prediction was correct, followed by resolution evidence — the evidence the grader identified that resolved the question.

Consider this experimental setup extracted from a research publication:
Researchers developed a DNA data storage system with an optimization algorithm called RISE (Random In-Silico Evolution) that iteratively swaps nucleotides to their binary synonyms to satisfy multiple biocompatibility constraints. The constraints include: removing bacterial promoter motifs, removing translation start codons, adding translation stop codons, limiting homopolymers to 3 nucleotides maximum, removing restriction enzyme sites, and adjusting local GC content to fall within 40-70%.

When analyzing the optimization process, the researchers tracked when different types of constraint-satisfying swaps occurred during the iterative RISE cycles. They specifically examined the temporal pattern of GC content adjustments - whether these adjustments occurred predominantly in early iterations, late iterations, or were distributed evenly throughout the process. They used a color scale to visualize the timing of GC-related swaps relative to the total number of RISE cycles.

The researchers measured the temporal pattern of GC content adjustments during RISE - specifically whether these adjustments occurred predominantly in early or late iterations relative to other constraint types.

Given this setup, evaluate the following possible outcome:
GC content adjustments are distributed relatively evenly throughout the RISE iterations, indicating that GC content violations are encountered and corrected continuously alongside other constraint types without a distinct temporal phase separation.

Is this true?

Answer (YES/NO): NO